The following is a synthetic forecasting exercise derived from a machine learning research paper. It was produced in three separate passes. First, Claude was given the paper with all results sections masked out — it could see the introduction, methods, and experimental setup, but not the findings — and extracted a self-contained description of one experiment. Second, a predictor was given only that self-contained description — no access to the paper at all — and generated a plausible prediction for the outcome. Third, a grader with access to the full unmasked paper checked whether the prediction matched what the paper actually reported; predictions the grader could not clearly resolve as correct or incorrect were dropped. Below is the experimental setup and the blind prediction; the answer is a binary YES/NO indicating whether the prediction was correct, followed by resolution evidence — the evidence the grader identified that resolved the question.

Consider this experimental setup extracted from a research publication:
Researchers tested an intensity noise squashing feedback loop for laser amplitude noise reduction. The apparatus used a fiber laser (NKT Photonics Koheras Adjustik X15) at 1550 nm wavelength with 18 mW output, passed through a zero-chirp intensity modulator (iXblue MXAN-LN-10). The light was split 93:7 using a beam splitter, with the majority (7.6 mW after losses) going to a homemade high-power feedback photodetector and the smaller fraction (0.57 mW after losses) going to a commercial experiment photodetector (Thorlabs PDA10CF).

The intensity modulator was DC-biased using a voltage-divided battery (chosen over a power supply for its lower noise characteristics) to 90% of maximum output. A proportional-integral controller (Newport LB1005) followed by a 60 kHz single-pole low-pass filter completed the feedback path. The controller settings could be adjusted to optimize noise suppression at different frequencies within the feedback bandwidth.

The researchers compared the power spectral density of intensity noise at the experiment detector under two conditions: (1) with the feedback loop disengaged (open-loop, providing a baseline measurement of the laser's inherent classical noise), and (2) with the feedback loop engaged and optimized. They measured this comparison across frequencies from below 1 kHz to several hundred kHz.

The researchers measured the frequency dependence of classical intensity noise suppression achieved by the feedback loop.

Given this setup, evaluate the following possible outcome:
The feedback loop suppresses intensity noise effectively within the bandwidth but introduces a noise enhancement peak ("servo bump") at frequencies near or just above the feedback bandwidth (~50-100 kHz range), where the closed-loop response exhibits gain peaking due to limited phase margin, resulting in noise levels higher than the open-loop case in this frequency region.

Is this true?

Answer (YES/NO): NO